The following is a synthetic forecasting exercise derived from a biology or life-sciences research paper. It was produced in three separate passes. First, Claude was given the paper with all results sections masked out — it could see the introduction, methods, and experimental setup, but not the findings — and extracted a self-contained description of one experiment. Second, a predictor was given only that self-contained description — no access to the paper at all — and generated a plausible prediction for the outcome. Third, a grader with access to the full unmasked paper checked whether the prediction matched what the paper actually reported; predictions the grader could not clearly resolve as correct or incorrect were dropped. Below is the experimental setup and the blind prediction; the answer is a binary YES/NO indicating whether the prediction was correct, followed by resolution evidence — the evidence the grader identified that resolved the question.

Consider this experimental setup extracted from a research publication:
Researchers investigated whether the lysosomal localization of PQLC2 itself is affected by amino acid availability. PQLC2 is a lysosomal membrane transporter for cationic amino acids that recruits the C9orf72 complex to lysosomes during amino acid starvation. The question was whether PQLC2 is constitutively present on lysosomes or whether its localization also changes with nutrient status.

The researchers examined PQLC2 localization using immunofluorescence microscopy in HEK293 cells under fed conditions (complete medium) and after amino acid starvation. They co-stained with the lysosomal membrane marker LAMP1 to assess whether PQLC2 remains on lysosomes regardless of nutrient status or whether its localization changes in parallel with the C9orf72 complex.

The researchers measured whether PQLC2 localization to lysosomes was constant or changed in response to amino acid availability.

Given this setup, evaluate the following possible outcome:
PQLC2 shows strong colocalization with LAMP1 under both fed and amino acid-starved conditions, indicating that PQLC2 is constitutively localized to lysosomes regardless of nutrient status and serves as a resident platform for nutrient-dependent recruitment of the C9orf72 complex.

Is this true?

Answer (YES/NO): YES